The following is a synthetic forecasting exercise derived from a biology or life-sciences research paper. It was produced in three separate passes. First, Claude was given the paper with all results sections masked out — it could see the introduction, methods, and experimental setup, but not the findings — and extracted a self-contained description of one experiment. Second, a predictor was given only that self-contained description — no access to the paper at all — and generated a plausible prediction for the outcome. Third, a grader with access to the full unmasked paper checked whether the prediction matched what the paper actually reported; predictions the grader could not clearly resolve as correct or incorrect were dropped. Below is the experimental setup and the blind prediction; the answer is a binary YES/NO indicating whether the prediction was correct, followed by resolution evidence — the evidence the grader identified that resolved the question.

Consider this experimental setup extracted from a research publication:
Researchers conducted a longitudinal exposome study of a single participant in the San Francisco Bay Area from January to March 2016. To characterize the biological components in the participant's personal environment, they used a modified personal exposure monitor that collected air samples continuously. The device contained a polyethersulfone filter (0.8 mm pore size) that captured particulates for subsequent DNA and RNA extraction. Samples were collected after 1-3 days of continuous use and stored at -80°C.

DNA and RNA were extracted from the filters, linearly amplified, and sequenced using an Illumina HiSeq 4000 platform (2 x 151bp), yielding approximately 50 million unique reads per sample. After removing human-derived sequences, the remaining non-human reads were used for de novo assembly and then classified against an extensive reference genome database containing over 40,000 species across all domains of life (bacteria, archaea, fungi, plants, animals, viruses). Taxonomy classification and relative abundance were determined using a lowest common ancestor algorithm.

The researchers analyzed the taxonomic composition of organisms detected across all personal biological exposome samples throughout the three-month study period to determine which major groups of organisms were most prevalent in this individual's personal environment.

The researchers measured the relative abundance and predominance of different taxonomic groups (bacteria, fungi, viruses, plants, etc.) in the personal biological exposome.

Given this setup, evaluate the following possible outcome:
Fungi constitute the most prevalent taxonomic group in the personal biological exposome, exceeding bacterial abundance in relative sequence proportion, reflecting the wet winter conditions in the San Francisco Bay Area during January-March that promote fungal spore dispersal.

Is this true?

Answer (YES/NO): YES